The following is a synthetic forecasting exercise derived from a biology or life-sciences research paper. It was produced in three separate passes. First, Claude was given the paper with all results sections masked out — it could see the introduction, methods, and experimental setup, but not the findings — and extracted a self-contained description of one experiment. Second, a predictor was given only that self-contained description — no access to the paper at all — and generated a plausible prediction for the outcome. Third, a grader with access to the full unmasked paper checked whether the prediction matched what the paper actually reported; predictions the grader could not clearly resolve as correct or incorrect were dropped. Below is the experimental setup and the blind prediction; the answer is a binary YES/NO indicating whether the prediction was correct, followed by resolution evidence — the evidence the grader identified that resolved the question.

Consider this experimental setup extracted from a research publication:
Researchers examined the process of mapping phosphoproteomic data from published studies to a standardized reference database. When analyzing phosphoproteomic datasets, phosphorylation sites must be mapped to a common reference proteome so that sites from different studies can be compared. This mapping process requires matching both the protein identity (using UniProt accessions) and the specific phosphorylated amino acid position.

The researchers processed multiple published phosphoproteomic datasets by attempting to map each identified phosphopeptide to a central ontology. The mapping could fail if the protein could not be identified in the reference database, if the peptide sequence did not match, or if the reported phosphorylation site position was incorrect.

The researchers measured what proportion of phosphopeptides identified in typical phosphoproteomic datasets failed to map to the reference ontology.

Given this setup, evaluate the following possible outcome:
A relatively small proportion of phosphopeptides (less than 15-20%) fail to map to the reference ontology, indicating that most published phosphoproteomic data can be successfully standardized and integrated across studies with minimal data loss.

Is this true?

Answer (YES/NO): YES